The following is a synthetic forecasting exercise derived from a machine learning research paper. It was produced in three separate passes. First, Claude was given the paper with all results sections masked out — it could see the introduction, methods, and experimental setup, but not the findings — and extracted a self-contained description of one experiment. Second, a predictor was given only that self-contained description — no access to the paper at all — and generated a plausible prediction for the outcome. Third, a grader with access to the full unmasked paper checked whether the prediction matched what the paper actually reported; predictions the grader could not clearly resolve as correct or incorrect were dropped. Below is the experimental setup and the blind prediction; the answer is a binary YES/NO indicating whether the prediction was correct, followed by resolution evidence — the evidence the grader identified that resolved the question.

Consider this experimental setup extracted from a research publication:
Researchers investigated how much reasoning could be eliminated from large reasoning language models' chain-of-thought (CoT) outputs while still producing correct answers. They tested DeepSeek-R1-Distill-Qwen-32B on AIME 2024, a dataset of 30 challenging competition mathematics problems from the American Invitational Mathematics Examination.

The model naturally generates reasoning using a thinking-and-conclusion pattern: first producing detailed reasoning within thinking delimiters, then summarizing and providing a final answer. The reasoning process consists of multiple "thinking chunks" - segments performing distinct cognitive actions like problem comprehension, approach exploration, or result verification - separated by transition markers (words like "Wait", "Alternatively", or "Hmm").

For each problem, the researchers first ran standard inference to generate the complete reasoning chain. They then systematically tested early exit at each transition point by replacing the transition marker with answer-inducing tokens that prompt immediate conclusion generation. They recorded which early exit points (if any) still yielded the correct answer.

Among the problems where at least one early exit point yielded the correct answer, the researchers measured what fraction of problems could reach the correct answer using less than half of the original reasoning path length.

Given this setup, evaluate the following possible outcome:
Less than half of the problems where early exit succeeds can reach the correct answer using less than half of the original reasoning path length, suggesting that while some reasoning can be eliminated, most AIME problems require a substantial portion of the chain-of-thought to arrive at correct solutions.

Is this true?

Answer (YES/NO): YES